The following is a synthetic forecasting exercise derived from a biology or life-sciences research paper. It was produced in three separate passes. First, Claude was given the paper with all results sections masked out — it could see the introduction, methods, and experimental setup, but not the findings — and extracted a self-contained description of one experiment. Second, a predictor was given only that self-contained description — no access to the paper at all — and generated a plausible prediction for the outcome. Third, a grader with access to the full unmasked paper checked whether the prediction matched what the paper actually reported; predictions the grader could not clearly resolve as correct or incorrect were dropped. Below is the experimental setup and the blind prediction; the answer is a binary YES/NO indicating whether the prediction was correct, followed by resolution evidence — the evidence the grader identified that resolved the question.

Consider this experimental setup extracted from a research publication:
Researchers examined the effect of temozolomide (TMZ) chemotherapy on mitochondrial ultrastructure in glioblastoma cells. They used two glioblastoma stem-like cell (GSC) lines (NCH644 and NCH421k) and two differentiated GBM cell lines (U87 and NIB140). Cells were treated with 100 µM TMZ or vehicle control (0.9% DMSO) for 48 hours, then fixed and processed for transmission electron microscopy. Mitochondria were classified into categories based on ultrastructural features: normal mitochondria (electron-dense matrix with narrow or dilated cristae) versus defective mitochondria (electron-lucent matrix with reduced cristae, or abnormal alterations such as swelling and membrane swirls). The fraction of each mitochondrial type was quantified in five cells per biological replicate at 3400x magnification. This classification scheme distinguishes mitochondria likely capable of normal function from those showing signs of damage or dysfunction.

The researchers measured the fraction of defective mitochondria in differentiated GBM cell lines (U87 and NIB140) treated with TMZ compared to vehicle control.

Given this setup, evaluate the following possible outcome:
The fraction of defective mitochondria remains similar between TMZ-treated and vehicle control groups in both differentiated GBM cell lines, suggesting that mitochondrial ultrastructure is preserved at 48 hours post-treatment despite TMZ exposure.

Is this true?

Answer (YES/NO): NO